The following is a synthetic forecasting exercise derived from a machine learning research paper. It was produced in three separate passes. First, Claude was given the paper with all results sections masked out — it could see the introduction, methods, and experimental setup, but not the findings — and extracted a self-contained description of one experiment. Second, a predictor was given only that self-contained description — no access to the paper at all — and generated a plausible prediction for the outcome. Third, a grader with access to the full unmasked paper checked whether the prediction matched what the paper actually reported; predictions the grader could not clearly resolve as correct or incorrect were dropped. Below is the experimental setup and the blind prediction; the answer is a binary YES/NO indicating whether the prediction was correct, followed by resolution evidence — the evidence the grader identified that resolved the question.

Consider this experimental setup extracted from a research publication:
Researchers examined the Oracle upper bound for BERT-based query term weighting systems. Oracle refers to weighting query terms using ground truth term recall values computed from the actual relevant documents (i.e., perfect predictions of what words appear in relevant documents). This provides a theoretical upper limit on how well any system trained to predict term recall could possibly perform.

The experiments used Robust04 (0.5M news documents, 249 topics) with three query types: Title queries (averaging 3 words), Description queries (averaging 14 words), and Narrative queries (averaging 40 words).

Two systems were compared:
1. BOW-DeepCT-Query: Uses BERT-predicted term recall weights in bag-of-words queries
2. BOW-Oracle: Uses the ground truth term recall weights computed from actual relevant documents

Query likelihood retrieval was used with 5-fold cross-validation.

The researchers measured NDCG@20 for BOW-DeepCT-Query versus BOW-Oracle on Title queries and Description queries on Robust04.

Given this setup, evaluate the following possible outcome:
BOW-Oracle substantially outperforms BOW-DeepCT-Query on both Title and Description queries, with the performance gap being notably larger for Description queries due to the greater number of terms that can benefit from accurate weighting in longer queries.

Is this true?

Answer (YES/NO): NO